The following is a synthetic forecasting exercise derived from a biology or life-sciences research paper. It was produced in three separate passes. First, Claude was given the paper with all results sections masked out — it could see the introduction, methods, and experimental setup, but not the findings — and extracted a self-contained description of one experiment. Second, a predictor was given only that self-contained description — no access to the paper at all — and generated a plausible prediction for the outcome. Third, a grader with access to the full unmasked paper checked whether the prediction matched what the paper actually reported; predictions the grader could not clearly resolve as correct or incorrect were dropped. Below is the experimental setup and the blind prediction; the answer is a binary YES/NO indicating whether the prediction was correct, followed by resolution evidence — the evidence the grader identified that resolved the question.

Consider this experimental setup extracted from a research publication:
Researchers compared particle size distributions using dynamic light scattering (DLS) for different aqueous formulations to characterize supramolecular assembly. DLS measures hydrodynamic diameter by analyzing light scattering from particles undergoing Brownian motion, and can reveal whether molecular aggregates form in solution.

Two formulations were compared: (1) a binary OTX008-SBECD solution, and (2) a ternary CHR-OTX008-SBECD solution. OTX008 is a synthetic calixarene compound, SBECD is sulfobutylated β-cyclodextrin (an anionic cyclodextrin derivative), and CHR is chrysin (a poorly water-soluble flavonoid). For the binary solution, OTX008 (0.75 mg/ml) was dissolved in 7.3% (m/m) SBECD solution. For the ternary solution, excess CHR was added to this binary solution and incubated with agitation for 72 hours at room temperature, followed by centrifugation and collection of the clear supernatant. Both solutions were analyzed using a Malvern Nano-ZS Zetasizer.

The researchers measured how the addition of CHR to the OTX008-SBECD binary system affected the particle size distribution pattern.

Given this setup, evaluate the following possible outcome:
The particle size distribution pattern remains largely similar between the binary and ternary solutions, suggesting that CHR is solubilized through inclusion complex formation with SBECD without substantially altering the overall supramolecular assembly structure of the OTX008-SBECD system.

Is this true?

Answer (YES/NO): NO